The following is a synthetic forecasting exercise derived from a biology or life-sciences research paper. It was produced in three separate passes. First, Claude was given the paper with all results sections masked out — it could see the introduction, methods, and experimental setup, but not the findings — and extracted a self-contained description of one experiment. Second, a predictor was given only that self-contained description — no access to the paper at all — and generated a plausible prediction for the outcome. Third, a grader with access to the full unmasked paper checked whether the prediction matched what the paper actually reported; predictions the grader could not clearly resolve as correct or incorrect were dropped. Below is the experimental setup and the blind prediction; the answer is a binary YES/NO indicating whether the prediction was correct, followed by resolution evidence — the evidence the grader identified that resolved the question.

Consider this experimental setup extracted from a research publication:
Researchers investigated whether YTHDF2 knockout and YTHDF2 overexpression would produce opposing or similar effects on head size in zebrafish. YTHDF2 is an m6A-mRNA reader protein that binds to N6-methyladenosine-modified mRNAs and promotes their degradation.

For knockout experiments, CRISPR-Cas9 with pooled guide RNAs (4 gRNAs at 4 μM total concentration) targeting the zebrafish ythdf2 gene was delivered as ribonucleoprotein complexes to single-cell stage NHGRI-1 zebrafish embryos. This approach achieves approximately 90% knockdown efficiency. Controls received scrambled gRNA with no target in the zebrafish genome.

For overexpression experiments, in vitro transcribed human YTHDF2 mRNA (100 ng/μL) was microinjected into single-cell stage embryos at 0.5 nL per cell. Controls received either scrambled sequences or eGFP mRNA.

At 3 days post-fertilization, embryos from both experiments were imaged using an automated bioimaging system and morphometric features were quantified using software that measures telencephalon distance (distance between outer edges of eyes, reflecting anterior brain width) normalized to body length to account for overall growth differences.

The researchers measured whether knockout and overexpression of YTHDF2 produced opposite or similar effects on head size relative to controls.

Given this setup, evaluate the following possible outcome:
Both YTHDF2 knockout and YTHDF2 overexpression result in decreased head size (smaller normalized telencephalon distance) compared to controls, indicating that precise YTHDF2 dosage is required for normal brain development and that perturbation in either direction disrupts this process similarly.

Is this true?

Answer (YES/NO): NO